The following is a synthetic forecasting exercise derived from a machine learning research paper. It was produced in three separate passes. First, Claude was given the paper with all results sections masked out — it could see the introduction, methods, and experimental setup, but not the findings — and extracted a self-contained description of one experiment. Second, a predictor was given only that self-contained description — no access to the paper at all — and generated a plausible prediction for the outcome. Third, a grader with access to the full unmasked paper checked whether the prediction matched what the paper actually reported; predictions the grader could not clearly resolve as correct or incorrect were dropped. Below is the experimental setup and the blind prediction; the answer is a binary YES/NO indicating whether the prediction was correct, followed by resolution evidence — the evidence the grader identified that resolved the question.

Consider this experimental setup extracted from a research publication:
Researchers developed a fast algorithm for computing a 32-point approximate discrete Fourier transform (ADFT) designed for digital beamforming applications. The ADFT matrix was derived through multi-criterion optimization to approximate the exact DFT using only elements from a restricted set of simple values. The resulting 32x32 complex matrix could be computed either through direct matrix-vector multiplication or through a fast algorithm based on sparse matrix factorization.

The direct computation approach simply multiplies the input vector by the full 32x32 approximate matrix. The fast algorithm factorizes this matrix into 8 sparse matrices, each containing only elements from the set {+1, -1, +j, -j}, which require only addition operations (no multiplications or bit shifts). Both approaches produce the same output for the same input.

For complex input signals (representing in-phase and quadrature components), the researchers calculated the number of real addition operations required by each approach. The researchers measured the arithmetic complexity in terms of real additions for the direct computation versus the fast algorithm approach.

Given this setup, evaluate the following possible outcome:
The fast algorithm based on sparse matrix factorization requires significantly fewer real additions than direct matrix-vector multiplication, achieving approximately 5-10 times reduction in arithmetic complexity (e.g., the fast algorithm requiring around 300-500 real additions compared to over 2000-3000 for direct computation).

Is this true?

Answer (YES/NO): NO